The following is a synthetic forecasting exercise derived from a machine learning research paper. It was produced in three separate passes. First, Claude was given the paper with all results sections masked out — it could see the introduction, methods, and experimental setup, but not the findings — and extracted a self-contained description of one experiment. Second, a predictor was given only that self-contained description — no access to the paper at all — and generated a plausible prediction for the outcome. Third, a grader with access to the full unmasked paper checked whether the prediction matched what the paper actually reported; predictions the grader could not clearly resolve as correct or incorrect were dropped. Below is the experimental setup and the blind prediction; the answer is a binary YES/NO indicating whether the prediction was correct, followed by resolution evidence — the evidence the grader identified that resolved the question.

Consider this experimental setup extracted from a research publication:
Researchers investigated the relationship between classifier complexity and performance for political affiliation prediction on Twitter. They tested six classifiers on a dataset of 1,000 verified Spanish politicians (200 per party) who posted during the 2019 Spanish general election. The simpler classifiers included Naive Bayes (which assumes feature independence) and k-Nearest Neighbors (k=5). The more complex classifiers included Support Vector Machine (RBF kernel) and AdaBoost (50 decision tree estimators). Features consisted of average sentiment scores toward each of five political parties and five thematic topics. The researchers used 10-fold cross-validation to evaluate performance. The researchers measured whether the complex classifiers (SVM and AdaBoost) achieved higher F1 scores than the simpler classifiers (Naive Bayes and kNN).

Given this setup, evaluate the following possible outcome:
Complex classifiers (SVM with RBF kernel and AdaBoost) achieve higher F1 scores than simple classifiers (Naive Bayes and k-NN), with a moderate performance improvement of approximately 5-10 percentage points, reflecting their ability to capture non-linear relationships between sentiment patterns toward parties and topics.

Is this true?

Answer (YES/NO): NO